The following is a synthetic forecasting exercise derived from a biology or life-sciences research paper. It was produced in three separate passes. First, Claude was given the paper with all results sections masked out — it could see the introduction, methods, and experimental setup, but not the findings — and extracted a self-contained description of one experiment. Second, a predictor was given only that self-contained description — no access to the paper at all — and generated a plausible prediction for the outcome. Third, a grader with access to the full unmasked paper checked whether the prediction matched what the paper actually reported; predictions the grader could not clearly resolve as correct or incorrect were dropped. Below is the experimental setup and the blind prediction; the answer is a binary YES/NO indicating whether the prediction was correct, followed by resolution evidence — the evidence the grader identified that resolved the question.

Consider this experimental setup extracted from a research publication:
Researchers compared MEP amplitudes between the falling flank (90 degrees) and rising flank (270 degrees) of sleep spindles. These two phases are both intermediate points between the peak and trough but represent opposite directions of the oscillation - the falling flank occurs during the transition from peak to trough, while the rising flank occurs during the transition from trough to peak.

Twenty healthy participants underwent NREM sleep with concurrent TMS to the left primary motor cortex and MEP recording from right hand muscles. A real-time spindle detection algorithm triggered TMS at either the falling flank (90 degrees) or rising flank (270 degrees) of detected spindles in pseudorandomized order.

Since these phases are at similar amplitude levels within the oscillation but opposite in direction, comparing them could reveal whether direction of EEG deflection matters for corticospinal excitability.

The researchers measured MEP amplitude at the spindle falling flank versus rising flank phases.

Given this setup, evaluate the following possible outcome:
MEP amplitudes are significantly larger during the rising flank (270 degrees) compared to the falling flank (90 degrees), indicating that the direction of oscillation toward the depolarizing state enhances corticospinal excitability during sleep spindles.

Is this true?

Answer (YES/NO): NO